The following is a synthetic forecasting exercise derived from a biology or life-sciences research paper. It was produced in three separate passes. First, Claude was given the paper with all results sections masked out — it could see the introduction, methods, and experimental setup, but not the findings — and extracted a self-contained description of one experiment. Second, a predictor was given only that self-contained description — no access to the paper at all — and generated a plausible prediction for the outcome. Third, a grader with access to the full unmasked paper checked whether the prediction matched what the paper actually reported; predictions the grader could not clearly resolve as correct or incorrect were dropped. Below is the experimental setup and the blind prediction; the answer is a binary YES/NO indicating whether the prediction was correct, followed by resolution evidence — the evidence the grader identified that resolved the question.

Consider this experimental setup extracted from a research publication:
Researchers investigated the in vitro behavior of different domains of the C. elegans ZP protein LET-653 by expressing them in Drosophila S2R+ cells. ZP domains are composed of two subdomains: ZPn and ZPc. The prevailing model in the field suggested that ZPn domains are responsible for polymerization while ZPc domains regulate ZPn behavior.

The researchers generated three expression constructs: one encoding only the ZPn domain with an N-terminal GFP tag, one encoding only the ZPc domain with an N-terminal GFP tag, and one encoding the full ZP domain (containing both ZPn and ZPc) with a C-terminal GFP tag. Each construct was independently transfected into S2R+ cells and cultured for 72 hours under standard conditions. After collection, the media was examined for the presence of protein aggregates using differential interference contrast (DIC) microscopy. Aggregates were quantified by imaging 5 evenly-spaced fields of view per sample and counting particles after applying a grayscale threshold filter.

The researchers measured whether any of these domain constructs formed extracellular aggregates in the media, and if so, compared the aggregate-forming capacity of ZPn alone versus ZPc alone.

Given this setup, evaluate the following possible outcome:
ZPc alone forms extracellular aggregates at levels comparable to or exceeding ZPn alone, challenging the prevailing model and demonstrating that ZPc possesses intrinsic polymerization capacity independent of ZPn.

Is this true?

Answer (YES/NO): YES